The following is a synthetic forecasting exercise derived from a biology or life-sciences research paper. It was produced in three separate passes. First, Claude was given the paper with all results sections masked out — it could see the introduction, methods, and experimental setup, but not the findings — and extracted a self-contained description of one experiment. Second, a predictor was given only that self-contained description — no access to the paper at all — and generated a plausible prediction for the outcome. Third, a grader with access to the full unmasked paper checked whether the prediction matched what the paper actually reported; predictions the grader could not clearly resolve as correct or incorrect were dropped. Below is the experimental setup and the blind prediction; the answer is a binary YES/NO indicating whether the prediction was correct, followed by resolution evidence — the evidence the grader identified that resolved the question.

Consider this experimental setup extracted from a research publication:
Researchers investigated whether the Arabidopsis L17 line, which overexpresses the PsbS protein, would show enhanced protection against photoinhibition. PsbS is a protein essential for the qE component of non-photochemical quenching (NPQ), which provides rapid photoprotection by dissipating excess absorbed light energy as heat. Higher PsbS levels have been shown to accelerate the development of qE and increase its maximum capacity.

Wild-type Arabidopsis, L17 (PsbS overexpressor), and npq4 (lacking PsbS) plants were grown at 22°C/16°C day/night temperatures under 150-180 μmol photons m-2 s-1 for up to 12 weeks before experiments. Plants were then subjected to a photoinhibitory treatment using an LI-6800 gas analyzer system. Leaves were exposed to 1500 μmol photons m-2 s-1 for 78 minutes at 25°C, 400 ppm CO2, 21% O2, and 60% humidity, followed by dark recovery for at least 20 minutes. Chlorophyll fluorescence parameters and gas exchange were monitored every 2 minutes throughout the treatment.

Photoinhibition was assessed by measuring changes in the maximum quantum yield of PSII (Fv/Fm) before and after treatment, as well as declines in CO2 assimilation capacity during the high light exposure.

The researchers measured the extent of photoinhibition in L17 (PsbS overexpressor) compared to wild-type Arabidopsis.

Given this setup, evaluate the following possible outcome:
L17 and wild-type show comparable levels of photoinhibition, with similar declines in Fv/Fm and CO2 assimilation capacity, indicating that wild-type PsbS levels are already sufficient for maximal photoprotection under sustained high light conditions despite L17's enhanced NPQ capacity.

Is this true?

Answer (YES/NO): YES